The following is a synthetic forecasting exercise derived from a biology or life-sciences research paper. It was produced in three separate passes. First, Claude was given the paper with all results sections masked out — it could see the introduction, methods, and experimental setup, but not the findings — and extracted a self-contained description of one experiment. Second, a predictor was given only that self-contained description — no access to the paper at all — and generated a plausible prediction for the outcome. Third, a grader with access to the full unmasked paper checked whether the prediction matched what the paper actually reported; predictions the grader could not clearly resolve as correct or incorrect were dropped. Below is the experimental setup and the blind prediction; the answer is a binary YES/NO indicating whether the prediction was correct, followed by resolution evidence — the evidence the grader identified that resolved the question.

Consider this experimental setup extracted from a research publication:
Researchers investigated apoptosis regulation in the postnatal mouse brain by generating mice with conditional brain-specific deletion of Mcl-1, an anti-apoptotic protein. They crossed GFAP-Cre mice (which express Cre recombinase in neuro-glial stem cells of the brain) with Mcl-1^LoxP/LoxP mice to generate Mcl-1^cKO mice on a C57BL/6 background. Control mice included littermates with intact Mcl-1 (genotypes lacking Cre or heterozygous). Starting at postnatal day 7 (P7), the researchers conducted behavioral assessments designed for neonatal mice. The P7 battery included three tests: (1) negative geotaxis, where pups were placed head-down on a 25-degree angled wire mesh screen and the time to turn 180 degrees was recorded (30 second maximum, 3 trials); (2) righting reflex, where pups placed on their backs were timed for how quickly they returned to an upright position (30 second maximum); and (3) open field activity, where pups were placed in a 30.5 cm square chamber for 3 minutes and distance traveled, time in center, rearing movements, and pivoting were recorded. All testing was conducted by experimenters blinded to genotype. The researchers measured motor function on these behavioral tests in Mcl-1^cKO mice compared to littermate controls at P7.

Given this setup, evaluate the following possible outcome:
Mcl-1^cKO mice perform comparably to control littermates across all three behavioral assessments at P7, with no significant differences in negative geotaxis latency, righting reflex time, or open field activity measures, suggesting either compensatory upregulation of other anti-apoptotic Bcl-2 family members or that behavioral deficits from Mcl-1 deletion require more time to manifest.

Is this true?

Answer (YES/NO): YES